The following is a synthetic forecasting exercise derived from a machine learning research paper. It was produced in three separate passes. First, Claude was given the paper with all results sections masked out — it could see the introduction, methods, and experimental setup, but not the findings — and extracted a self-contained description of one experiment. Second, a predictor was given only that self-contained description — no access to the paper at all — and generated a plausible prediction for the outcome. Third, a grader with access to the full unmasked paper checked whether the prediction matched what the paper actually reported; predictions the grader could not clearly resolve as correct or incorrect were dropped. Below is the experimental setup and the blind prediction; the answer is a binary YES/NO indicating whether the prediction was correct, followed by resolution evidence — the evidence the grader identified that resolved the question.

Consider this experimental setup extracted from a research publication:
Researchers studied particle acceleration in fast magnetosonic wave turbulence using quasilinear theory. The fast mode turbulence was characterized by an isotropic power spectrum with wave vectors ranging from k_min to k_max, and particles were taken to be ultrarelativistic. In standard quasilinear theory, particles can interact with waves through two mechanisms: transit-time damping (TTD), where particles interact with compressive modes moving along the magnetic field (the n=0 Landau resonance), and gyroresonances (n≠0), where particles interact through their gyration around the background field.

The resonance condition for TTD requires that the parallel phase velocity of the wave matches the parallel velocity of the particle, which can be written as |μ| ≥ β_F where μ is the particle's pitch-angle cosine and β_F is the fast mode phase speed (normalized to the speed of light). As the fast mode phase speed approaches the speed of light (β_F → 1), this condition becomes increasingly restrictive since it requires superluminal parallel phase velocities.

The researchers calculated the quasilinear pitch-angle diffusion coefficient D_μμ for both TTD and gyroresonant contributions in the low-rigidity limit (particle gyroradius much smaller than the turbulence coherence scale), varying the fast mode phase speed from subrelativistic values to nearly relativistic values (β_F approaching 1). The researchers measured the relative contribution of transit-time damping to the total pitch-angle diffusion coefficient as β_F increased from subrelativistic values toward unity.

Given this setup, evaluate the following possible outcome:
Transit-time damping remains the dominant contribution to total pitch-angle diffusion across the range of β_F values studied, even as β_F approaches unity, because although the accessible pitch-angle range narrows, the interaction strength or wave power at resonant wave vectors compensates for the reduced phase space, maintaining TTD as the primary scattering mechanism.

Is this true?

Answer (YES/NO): NO